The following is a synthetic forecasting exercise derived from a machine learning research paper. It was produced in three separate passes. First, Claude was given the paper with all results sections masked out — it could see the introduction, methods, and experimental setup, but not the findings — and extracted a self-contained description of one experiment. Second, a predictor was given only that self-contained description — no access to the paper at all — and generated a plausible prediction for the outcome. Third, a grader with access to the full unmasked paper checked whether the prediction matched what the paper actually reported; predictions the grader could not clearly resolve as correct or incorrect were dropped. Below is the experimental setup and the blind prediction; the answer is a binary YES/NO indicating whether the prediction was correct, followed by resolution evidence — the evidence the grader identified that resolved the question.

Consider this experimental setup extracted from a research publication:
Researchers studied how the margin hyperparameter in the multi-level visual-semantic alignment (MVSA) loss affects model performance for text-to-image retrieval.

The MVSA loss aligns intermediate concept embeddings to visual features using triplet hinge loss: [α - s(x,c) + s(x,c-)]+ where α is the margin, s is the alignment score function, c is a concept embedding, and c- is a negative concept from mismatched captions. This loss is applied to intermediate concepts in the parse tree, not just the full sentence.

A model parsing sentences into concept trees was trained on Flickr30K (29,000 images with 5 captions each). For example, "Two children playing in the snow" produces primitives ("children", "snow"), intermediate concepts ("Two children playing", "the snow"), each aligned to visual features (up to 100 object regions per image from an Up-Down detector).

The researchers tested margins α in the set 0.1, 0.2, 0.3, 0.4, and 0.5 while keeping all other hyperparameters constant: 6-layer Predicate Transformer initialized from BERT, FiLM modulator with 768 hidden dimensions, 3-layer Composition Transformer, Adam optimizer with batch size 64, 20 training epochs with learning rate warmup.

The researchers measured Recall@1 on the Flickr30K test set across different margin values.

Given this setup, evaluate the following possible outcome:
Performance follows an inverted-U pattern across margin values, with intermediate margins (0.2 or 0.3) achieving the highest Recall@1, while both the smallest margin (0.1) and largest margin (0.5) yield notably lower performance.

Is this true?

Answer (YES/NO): NO